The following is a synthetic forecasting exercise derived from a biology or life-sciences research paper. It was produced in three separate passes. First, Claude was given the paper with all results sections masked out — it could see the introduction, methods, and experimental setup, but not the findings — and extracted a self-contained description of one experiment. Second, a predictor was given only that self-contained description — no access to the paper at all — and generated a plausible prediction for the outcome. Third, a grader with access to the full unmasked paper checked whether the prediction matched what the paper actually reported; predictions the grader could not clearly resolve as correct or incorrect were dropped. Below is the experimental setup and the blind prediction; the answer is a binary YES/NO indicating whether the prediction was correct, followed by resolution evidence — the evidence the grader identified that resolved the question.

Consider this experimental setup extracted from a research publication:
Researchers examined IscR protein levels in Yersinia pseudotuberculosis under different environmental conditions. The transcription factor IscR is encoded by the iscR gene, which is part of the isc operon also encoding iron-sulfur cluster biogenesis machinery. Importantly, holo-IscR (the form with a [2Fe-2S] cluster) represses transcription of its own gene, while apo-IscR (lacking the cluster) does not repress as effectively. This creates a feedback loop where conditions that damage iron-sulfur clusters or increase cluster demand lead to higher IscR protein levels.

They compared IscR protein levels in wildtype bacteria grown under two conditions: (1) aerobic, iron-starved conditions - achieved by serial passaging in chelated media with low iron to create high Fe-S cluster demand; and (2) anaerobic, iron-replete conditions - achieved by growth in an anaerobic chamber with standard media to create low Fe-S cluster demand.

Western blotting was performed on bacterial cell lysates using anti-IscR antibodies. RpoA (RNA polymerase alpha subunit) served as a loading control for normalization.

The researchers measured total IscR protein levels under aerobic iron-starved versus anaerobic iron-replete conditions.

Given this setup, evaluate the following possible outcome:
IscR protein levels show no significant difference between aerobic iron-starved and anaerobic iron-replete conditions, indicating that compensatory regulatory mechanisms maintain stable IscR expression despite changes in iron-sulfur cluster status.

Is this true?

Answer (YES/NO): NO